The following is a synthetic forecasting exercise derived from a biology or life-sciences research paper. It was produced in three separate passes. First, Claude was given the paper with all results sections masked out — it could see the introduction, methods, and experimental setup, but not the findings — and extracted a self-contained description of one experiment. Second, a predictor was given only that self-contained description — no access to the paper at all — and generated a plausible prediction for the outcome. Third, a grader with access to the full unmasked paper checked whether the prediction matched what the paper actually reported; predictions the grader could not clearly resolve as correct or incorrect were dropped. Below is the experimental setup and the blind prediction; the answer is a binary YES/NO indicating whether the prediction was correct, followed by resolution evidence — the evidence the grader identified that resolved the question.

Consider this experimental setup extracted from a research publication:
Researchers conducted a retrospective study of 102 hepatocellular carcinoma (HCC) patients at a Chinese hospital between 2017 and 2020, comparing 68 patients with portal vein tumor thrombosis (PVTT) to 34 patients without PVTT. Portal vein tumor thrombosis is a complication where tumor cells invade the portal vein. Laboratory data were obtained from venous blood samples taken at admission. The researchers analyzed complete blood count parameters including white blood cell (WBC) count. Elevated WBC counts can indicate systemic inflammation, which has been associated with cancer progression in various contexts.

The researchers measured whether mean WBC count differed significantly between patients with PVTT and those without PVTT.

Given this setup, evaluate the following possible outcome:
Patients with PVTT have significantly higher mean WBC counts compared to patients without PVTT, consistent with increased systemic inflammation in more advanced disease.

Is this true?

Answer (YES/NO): YES